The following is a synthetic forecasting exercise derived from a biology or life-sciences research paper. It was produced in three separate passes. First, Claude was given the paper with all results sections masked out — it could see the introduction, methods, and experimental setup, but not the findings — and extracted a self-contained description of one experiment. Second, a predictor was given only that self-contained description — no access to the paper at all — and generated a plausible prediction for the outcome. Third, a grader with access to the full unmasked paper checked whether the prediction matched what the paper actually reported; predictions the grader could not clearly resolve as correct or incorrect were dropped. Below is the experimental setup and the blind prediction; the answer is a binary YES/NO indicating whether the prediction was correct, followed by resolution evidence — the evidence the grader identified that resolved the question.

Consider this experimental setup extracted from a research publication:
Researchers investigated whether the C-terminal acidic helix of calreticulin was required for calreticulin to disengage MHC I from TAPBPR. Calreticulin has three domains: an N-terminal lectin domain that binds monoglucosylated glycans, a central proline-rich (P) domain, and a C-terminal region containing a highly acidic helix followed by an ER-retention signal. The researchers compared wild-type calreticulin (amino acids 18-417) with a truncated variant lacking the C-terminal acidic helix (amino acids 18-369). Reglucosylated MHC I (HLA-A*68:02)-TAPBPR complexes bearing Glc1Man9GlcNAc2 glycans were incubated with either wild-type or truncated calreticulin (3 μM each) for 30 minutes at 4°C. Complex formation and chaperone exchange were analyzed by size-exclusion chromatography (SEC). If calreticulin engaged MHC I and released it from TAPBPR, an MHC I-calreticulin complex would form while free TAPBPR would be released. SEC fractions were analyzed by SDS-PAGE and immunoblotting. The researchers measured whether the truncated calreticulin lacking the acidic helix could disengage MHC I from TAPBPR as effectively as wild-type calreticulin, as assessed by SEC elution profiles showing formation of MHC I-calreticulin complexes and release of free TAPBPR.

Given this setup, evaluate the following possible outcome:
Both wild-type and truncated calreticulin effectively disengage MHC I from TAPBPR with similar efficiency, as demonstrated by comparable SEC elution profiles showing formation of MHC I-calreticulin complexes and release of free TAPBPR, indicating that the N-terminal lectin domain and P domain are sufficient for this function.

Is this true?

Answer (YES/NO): YES